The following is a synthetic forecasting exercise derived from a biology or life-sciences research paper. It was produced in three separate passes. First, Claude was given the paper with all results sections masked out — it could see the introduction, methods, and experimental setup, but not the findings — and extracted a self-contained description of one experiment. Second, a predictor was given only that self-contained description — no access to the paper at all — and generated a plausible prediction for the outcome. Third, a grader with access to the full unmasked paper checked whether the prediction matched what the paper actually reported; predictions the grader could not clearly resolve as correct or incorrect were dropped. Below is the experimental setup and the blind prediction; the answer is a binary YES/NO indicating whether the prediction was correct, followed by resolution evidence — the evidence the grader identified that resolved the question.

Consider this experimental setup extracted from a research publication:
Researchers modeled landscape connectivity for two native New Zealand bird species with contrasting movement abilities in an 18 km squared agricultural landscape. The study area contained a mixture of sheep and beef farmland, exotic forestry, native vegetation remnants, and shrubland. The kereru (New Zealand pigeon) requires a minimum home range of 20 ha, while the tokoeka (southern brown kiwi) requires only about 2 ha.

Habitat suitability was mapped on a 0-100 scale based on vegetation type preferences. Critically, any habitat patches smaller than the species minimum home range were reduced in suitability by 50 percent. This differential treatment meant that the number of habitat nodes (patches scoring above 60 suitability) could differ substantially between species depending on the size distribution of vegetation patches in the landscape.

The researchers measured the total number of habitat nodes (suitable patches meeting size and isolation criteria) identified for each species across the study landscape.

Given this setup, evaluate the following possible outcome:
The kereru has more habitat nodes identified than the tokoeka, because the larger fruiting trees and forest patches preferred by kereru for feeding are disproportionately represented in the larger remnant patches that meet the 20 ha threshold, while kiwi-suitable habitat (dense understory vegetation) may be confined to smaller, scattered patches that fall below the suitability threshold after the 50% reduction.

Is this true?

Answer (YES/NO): NO